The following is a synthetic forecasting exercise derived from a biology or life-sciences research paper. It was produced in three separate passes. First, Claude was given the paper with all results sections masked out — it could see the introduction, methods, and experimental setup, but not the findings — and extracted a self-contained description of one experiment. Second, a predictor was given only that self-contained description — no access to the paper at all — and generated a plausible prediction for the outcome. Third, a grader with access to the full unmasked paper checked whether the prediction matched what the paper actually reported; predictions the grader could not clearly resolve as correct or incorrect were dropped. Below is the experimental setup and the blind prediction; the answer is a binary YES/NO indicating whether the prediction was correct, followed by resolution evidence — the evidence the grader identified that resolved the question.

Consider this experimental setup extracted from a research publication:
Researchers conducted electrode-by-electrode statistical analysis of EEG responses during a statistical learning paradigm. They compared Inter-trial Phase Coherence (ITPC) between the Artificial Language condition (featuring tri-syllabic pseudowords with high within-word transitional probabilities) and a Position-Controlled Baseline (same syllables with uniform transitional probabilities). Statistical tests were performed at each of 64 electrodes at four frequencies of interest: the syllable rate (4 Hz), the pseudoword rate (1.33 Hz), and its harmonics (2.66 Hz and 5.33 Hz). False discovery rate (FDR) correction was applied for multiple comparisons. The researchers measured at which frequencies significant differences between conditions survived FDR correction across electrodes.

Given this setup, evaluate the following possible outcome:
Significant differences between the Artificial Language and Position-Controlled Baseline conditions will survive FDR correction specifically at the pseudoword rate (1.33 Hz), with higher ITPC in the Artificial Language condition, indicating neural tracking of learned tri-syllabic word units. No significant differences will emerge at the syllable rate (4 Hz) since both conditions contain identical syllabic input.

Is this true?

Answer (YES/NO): NO